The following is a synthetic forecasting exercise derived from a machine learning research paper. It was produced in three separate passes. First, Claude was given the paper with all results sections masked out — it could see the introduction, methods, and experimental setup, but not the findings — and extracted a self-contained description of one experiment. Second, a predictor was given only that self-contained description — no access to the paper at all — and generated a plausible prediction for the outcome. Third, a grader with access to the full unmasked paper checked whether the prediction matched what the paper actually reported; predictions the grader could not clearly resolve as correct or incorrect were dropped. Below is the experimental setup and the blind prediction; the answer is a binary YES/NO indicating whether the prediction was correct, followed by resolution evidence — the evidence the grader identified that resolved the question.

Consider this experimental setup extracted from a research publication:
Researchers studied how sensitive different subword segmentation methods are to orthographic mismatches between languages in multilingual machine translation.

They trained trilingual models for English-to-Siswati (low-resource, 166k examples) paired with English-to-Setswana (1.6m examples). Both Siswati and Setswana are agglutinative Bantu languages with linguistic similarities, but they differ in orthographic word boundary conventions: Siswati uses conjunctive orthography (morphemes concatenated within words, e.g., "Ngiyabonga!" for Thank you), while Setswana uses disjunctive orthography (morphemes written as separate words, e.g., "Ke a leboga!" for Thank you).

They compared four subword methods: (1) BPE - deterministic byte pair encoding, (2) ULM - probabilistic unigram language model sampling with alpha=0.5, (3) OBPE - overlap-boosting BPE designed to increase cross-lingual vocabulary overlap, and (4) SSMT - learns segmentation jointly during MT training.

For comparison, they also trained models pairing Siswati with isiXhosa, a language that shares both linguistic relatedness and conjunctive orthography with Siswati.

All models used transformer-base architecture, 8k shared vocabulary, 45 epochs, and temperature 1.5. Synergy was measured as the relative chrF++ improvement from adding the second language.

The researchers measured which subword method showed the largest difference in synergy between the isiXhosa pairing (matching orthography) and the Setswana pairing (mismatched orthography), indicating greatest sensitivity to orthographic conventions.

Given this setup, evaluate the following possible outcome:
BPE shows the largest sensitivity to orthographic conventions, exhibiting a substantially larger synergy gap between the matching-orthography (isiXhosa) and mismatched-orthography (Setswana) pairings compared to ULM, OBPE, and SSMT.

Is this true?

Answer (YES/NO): NO